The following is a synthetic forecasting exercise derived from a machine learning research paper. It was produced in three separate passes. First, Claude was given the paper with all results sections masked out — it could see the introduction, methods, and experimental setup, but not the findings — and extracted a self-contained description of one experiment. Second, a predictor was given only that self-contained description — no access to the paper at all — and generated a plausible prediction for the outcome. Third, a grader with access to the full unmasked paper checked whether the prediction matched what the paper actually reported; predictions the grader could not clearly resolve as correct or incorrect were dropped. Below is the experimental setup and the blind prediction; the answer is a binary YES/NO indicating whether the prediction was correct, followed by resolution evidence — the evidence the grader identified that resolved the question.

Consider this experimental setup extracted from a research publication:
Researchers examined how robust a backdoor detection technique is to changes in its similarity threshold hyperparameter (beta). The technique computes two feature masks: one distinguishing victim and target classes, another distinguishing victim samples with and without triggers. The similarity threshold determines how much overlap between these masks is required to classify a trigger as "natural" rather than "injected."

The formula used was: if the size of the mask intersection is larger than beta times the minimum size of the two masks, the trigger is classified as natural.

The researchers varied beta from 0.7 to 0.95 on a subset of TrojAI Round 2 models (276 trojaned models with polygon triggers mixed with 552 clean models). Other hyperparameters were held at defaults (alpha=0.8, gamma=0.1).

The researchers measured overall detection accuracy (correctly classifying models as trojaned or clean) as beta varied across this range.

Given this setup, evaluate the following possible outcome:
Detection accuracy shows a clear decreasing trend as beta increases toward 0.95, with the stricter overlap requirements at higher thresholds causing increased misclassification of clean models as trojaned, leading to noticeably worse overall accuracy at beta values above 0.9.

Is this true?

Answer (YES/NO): NO